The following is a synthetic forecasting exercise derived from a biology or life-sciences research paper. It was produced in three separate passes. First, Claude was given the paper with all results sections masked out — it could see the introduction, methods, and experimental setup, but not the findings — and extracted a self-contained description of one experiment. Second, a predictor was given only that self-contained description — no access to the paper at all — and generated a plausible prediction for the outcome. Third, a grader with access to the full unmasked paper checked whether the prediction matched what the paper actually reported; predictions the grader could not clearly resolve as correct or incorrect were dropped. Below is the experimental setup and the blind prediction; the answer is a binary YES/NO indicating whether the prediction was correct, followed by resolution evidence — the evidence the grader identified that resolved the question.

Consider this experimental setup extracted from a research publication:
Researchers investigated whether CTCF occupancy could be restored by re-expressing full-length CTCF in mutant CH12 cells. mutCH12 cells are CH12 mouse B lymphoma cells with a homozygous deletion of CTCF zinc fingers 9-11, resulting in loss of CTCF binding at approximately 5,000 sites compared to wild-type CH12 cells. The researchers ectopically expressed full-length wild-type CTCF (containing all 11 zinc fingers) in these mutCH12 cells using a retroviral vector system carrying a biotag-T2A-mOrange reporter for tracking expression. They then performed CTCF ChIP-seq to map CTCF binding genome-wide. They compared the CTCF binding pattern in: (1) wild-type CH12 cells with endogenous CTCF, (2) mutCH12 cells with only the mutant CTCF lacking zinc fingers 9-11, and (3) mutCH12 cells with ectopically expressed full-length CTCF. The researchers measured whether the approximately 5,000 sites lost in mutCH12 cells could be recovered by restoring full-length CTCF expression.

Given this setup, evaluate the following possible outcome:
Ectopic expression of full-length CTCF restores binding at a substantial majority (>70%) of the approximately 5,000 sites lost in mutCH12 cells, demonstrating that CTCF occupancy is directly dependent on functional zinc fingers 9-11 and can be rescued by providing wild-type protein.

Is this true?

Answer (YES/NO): YES